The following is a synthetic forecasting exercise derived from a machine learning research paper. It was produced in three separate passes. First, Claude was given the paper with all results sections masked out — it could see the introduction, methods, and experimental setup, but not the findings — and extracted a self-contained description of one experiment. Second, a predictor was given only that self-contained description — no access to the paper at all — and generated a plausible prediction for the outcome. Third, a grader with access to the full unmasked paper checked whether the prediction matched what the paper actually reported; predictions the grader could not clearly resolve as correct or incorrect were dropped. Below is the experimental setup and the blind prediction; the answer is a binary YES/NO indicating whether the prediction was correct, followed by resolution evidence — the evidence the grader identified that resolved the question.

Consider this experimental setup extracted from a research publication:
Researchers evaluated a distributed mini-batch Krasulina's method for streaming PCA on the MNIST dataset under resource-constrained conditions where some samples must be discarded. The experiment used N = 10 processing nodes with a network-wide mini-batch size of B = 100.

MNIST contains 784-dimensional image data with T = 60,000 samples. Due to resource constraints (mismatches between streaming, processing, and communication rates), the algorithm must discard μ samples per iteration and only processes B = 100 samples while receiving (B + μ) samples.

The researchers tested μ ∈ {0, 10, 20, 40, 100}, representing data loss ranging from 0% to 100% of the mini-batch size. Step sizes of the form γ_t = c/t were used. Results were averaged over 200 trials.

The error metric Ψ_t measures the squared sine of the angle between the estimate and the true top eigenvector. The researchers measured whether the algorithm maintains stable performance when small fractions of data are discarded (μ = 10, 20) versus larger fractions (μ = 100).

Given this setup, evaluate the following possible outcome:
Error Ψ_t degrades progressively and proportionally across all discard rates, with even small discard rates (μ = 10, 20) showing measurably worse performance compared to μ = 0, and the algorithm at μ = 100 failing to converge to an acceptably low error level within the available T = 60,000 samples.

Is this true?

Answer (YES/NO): NO